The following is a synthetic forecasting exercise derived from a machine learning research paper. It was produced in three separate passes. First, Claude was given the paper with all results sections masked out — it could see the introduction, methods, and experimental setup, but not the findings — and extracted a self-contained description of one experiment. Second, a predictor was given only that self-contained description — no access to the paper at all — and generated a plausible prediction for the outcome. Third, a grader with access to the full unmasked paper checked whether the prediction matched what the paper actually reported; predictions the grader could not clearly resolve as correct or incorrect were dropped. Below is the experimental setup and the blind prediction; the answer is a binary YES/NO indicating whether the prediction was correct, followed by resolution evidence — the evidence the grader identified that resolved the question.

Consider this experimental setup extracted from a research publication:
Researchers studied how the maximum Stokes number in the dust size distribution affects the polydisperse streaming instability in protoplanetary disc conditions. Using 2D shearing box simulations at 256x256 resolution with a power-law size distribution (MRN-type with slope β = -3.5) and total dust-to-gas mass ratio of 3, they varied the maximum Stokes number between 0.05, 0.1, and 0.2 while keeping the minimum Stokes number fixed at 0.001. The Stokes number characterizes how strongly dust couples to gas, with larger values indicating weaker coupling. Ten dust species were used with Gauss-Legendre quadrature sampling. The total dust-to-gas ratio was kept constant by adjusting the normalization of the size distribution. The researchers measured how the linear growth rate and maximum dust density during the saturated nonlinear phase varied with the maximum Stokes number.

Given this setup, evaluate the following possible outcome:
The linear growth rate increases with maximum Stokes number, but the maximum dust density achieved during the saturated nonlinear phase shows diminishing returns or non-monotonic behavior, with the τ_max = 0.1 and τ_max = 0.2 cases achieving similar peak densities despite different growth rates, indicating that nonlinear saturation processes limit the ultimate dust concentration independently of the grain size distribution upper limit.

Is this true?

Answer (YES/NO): YES